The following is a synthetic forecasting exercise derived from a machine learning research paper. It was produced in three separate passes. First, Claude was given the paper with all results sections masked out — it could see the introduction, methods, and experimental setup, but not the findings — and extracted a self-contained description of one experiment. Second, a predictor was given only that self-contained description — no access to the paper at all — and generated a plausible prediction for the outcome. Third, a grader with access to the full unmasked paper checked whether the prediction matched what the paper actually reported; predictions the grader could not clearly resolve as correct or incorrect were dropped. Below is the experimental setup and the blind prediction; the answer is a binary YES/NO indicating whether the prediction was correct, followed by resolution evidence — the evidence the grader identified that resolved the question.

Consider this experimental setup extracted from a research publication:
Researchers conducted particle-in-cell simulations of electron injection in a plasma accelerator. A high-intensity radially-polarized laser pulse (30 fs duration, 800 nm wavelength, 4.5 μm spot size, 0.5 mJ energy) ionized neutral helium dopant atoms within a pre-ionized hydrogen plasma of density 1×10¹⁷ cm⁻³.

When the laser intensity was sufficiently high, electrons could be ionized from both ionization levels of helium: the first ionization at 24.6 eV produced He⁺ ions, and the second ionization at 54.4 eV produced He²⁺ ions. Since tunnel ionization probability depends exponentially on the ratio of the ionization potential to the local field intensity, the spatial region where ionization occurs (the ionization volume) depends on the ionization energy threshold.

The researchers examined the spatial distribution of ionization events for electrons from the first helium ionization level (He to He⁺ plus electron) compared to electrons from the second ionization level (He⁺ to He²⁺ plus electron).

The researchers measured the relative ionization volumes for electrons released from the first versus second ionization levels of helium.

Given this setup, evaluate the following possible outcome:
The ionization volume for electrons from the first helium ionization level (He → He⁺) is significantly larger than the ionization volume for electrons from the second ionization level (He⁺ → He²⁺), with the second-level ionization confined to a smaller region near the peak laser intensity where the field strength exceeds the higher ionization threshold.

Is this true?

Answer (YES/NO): YES